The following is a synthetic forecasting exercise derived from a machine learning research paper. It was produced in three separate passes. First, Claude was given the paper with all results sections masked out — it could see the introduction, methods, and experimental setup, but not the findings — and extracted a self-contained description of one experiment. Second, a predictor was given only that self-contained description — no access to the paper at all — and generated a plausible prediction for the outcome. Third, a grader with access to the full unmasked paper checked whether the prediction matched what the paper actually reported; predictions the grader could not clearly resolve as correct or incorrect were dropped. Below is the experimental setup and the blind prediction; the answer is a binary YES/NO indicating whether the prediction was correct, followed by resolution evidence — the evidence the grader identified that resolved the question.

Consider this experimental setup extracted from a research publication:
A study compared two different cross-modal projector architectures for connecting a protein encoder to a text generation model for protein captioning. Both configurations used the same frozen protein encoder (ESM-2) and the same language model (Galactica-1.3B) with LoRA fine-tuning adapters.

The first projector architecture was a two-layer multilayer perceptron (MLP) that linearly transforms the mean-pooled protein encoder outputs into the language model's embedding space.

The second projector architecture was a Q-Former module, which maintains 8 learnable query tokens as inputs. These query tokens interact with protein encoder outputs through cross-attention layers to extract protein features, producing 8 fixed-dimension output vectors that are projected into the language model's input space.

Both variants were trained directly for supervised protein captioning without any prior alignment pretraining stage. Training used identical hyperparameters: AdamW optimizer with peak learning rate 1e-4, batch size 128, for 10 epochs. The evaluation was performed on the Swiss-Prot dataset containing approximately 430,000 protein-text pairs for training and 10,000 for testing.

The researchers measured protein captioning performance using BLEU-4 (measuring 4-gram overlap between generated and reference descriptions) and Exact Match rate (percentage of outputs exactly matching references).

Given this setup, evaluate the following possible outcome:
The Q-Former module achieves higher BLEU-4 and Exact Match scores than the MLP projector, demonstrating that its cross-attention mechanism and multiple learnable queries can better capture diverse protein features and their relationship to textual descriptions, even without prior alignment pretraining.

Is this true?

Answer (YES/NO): YES